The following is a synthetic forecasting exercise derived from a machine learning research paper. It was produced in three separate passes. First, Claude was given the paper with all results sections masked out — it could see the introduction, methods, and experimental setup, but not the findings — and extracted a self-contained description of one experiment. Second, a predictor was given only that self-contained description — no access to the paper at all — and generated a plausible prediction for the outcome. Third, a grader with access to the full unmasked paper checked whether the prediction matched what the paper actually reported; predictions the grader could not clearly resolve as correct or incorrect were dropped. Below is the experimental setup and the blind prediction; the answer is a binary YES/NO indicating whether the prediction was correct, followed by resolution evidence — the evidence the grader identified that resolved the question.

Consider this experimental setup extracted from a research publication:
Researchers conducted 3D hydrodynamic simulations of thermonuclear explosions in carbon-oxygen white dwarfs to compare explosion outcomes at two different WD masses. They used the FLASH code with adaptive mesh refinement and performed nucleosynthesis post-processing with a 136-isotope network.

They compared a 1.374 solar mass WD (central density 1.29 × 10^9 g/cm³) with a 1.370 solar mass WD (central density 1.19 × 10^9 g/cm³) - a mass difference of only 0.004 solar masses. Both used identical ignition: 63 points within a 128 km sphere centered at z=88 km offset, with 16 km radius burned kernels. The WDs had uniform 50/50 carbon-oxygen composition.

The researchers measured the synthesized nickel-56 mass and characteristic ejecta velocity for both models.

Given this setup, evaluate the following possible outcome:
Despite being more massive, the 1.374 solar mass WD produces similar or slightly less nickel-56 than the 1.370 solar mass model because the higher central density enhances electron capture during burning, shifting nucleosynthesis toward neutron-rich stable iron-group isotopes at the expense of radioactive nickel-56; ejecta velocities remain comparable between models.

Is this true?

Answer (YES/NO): NO